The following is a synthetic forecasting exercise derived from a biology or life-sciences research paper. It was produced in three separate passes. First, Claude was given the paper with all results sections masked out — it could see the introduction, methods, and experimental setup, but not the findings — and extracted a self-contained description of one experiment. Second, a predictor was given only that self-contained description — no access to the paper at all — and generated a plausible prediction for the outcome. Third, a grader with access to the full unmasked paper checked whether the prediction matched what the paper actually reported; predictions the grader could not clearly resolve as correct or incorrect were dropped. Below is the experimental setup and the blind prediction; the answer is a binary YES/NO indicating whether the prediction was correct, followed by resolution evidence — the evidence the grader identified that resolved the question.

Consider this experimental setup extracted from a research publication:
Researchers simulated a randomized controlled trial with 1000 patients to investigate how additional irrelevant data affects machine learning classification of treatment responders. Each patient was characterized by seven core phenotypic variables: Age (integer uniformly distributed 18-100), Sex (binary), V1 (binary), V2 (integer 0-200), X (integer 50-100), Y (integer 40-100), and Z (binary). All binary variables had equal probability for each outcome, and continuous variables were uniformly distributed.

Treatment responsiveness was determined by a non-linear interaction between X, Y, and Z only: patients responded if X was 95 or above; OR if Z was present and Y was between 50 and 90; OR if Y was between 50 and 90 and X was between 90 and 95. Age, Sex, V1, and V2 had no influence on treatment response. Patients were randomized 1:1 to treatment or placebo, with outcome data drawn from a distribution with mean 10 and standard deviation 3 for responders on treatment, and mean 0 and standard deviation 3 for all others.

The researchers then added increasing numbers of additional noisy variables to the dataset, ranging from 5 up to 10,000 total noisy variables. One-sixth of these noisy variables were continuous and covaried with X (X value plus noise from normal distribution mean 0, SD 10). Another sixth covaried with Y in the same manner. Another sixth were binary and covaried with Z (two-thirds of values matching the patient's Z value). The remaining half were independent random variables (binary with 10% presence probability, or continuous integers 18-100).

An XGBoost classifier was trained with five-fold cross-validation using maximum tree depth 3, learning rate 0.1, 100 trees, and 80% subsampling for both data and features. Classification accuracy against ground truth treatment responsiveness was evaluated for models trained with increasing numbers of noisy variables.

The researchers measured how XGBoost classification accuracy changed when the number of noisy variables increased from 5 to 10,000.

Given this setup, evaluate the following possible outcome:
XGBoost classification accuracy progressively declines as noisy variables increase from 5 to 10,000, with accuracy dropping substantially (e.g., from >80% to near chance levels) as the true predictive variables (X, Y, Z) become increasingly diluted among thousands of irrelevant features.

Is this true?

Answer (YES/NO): NO